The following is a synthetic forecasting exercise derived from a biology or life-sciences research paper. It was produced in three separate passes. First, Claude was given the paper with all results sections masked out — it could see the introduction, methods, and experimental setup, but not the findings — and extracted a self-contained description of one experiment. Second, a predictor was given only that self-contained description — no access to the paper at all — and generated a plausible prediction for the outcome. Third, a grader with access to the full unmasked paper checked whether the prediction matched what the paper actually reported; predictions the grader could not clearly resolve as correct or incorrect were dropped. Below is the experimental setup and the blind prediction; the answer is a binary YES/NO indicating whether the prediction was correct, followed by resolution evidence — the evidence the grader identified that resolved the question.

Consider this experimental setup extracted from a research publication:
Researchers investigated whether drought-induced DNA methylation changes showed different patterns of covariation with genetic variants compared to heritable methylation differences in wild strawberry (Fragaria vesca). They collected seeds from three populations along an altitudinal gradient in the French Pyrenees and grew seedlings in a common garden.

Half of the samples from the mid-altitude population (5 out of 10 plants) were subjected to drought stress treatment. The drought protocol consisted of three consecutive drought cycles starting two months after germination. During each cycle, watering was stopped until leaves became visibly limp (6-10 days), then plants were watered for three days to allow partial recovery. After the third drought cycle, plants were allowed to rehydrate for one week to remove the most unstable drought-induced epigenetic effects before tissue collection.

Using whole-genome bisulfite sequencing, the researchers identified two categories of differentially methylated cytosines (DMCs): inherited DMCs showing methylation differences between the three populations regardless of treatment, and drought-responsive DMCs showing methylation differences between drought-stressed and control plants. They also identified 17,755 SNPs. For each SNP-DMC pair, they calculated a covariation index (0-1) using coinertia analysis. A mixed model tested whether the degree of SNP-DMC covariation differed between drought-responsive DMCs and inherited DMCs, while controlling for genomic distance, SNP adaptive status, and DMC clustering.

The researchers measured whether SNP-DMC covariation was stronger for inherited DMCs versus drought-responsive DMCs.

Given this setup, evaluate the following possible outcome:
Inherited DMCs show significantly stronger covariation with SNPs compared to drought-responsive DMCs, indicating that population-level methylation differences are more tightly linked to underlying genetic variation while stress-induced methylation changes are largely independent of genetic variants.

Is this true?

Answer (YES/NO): NO